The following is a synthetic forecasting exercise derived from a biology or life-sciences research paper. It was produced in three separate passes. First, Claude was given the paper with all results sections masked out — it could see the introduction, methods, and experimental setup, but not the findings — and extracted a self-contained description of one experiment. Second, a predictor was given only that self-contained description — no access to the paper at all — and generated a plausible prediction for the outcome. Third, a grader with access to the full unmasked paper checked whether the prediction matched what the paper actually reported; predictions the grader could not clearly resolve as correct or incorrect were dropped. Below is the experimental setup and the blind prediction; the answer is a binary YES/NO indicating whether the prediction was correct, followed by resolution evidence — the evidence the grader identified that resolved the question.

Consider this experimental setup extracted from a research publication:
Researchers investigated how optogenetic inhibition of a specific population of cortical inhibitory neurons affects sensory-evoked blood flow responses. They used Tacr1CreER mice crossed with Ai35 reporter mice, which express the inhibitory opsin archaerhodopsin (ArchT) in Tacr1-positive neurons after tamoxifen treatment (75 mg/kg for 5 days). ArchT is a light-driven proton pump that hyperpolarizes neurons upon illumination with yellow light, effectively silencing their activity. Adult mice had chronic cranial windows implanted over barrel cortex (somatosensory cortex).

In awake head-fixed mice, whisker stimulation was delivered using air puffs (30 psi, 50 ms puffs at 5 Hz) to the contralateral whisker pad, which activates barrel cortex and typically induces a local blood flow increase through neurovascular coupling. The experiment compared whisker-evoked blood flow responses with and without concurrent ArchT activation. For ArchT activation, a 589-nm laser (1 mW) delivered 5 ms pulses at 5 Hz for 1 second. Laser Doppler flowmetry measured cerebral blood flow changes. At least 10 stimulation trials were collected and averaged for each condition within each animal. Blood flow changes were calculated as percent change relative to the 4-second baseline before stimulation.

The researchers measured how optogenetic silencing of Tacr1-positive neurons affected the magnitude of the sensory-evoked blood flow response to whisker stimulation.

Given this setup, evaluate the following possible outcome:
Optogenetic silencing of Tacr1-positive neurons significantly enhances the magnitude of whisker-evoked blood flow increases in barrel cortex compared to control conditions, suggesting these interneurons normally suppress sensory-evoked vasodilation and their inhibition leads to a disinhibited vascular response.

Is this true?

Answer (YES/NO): NO